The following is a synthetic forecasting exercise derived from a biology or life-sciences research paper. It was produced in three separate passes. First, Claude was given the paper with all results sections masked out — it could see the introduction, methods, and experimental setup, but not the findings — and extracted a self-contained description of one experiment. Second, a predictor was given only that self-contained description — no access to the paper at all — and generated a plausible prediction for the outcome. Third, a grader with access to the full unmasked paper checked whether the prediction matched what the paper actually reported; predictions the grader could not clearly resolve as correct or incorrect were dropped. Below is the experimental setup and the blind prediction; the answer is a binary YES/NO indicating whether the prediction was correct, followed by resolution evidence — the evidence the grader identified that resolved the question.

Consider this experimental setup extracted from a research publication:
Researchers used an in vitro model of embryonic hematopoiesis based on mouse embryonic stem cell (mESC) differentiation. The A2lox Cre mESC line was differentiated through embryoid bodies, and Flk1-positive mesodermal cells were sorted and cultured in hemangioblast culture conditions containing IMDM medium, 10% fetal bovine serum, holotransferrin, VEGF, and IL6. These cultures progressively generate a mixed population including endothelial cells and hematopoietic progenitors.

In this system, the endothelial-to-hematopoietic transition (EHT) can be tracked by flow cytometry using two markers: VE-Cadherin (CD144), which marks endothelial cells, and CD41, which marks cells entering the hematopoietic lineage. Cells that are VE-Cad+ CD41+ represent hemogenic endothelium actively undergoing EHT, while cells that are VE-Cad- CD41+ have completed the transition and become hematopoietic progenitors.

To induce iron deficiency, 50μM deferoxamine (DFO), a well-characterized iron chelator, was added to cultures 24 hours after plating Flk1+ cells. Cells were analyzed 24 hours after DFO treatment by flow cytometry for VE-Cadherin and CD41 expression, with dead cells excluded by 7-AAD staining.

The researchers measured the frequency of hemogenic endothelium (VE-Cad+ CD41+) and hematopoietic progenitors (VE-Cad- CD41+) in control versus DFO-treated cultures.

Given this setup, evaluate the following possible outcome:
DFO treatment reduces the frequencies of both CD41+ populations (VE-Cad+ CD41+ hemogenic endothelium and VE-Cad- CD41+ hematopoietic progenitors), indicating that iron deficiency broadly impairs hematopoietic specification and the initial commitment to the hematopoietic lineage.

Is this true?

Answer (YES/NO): NO